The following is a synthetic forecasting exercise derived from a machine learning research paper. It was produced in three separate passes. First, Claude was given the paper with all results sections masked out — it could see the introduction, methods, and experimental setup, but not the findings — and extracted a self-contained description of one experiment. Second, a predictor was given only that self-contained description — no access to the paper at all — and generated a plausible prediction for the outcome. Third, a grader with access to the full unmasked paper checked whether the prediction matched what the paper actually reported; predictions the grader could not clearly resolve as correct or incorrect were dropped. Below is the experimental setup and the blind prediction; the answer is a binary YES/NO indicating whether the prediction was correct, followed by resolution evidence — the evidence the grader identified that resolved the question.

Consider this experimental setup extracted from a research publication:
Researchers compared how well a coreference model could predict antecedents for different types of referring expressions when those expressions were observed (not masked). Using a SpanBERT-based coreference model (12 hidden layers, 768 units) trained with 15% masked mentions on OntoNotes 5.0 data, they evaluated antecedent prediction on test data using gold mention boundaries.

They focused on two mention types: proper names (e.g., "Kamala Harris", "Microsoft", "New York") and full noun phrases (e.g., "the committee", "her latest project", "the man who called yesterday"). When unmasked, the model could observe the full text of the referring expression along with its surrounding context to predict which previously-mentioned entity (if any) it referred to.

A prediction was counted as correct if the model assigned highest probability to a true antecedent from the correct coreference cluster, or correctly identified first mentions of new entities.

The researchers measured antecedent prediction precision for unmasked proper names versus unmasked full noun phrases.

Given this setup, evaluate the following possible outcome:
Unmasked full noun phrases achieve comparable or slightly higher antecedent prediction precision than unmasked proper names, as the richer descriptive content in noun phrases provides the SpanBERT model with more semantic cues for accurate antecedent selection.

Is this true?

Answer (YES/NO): NO